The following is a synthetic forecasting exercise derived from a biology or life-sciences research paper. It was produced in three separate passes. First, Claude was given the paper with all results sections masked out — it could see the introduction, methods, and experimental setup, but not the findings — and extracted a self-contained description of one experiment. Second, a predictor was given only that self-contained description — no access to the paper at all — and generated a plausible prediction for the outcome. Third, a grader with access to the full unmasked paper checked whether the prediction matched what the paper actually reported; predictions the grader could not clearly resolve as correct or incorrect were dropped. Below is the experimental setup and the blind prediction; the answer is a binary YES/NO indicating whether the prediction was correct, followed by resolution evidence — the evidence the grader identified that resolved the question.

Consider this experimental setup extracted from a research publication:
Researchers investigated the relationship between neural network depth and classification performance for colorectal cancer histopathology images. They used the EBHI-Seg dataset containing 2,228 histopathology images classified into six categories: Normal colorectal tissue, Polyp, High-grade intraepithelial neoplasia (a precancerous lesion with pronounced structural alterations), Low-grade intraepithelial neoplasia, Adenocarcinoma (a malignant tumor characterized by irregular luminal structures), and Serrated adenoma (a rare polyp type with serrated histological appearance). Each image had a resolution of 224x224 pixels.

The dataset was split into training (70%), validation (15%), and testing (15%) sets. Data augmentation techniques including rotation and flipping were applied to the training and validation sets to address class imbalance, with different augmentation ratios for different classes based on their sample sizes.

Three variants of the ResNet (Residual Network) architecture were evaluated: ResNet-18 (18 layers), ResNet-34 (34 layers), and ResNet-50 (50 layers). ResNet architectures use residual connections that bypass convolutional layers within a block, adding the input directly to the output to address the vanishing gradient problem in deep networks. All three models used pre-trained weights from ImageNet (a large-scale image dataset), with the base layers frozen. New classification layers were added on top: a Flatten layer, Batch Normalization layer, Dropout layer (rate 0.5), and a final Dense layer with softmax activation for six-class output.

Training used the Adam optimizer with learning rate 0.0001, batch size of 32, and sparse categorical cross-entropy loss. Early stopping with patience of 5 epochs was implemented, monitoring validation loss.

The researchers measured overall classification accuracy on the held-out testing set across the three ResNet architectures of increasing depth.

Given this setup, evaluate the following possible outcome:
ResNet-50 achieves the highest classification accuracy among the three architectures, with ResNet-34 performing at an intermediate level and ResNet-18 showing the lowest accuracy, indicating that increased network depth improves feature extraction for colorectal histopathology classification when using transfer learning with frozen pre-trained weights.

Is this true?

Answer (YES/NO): NO